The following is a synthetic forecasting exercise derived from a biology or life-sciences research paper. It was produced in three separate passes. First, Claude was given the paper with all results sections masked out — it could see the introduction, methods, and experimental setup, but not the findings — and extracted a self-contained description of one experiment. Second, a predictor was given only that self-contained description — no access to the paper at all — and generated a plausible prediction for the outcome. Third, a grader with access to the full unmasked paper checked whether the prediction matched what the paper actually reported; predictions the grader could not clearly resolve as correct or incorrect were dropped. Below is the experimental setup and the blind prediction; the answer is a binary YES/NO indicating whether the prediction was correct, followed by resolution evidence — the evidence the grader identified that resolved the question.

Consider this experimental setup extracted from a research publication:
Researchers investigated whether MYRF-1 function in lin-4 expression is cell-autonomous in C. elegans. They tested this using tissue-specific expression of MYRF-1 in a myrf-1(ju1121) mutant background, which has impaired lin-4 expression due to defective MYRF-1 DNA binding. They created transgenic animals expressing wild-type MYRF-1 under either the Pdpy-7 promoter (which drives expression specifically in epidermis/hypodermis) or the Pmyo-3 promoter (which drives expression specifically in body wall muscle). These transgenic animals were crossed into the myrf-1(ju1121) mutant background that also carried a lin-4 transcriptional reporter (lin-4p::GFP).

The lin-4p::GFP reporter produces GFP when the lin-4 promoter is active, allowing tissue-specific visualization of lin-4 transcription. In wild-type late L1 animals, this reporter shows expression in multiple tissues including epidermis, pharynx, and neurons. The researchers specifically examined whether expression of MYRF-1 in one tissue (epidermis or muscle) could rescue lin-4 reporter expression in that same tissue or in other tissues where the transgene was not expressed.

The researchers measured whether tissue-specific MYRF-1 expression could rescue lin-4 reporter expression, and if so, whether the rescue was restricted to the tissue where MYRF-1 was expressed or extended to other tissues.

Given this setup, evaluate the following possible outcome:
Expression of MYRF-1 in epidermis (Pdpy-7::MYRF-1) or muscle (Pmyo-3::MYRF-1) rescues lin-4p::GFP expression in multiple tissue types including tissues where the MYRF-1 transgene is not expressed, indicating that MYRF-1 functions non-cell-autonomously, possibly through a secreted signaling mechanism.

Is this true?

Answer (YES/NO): NO